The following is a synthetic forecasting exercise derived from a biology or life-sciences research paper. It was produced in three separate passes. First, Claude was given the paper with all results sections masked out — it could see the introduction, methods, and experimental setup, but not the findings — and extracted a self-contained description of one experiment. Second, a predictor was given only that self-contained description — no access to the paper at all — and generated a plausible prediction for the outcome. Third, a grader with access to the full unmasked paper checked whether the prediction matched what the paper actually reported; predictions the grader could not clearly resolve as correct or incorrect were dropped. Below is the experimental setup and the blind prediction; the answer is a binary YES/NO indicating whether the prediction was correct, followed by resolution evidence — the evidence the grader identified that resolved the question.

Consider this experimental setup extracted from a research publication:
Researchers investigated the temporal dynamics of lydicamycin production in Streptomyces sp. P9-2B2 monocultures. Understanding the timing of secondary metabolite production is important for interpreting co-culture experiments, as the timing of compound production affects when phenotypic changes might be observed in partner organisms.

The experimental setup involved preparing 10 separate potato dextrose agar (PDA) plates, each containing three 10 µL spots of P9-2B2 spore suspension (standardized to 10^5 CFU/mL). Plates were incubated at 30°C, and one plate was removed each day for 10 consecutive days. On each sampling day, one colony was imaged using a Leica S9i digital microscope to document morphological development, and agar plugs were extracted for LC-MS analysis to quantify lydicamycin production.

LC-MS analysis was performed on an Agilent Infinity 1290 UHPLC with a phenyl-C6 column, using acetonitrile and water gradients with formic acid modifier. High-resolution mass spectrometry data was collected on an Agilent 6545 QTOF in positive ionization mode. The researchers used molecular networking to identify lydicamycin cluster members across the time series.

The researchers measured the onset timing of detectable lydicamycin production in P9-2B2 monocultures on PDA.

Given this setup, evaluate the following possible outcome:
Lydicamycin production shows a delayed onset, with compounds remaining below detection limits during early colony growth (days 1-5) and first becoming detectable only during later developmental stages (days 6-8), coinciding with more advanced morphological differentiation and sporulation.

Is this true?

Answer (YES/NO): NO